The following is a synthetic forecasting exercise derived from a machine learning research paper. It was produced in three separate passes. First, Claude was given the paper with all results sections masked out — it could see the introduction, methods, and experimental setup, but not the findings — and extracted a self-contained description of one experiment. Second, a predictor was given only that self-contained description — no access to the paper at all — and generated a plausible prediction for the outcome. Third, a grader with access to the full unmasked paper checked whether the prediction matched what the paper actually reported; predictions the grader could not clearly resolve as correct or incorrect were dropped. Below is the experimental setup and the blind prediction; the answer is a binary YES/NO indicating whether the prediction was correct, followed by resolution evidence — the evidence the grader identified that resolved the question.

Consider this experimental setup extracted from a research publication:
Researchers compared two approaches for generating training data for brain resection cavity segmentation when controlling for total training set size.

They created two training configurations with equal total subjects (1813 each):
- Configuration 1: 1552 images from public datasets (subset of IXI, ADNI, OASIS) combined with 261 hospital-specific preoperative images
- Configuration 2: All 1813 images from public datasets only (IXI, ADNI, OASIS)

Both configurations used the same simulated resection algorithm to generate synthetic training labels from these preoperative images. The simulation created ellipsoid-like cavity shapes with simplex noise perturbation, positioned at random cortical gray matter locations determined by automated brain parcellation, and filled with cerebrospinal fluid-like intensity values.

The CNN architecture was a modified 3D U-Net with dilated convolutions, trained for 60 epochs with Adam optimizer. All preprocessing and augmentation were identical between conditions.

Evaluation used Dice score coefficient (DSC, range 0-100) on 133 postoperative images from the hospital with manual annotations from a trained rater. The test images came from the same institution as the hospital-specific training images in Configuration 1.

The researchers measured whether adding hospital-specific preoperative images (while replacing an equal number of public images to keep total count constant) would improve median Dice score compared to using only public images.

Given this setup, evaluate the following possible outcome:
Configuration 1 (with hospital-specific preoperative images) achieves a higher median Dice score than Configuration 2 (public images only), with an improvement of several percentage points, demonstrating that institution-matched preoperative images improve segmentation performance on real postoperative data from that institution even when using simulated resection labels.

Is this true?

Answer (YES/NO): NO